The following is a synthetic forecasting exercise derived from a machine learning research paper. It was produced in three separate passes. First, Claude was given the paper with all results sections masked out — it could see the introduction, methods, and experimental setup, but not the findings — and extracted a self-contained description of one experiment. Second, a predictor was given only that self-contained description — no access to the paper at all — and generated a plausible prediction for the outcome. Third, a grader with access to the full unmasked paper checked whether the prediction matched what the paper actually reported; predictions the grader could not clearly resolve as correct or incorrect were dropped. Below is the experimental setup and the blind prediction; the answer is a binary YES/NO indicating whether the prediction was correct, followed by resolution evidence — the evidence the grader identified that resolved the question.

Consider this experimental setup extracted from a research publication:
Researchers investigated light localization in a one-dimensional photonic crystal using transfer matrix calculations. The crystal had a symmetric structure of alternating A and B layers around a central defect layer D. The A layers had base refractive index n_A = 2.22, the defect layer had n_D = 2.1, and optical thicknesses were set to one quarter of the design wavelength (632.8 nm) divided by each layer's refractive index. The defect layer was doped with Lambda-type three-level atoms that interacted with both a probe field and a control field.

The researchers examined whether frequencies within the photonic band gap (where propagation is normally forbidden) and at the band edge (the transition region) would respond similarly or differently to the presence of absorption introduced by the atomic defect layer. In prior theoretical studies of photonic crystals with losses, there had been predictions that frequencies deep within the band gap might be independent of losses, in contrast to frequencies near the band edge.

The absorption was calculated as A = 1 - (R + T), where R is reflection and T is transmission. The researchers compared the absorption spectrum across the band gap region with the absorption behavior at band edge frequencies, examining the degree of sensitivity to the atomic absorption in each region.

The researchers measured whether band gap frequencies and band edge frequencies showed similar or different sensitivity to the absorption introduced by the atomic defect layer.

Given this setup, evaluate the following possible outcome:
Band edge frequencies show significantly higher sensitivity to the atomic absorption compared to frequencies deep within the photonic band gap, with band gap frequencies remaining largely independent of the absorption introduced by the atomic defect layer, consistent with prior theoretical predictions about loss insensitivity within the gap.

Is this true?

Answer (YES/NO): NO